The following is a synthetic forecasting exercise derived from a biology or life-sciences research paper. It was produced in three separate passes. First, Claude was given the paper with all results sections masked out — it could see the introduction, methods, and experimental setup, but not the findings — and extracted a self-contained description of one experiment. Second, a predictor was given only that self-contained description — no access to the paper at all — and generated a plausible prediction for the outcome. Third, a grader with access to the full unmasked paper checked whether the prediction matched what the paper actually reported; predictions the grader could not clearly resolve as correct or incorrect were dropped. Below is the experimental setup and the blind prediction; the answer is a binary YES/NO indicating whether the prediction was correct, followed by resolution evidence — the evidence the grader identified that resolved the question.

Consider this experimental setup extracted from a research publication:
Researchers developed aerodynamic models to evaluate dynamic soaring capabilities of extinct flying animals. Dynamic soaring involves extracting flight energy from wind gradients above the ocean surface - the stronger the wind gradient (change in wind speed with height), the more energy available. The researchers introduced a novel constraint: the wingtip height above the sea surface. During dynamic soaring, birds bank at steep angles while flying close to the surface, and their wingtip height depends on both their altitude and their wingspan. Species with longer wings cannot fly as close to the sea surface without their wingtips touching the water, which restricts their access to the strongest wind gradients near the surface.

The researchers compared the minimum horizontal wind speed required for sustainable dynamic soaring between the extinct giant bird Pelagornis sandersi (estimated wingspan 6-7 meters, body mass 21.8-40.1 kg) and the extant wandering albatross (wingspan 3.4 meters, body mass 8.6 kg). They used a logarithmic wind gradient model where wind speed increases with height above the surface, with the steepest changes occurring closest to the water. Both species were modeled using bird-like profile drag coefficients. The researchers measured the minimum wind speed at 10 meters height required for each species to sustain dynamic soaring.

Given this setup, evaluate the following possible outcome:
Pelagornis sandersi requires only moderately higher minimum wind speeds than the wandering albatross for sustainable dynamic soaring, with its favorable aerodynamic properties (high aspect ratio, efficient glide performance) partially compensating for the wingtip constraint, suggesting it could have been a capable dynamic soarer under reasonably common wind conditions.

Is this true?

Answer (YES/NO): NO